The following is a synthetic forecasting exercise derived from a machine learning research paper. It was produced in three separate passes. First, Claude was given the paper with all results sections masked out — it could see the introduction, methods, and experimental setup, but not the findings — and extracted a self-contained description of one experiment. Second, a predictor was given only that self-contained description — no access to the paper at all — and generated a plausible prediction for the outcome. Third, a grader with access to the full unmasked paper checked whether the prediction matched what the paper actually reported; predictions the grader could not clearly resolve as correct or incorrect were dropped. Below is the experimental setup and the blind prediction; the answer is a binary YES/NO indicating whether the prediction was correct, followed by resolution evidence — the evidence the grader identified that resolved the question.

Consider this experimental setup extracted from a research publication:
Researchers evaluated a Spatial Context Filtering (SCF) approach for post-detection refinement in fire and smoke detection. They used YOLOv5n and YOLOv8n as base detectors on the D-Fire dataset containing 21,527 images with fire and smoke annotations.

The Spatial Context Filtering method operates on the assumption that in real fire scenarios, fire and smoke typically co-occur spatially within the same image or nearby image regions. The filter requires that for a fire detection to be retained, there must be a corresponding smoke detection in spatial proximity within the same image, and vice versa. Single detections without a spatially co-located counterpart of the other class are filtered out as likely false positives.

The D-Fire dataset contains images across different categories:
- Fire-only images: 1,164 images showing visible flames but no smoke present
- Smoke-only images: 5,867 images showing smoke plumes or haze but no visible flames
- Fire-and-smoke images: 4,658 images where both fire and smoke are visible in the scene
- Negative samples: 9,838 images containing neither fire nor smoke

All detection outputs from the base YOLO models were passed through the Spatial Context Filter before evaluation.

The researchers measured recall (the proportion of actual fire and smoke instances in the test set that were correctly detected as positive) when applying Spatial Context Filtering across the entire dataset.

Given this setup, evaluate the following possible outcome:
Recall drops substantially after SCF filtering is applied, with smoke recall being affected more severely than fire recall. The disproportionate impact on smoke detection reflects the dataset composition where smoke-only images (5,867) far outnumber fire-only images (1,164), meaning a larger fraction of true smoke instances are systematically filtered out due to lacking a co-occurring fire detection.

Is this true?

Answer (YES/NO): NO